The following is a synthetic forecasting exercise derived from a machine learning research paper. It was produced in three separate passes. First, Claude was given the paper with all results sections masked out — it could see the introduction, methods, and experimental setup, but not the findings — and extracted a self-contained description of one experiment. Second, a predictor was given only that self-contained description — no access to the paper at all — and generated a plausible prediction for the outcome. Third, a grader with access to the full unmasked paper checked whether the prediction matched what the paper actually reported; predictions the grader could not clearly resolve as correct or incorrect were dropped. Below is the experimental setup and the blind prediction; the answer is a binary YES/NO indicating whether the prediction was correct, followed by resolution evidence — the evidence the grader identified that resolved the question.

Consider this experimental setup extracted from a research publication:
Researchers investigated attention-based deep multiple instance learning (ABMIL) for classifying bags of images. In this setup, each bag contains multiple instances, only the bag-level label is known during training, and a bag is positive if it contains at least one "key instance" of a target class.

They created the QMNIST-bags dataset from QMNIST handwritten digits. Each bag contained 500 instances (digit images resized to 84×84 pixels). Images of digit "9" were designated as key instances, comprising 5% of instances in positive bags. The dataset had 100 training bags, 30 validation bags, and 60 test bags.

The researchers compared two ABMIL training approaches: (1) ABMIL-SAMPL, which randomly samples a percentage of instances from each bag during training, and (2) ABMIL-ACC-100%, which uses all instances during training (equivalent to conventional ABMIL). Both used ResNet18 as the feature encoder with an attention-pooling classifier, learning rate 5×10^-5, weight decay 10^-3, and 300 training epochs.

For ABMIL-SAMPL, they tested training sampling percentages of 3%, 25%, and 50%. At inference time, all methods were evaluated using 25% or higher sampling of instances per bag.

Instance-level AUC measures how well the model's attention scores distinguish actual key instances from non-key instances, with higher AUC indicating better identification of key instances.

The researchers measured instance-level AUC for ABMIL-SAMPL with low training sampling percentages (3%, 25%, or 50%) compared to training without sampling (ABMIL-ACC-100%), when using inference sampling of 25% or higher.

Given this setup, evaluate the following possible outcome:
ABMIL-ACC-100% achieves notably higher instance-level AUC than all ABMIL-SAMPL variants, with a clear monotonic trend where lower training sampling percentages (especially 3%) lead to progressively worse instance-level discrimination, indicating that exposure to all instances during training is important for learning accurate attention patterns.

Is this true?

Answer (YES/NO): NO